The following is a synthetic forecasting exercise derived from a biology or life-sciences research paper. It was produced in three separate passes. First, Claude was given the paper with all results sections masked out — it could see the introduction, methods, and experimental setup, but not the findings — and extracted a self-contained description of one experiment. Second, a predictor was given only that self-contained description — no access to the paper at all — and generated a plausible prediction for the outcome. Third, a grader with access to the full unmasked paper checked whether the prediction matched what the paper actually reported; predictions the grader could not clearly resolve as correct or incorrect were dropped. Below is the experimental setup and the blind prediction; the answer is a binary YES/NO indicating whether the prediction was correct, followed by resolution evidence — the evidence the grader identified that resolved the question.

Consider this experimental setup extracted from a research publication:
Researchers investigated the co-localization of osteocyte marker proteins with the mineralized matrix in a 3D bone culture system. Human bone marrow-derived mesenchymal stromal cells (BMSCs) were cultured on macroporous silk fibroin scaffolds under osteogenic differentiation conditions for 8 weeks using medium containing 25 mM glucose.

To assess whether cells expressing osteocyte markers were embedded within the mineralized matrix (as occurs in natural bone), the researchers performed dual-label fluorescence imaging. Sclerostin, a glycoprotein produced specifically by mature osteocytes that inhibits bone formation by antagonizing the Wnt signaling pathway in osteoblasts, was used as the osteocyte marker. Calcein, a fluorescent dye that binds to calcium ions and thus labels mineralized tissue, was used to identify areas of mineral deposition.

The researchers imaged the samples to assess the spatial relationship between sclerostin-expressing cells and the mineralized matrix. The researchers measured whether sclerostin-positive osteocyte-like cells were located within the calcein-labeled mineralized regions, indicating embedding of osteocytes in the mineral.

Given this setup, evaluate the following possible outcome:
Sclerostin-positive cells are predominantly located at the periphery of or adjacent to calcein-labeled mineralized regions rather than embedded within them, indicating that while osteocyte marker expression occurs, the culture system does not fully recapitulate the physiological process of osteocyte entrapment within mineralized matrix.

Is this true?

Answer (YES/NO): NO